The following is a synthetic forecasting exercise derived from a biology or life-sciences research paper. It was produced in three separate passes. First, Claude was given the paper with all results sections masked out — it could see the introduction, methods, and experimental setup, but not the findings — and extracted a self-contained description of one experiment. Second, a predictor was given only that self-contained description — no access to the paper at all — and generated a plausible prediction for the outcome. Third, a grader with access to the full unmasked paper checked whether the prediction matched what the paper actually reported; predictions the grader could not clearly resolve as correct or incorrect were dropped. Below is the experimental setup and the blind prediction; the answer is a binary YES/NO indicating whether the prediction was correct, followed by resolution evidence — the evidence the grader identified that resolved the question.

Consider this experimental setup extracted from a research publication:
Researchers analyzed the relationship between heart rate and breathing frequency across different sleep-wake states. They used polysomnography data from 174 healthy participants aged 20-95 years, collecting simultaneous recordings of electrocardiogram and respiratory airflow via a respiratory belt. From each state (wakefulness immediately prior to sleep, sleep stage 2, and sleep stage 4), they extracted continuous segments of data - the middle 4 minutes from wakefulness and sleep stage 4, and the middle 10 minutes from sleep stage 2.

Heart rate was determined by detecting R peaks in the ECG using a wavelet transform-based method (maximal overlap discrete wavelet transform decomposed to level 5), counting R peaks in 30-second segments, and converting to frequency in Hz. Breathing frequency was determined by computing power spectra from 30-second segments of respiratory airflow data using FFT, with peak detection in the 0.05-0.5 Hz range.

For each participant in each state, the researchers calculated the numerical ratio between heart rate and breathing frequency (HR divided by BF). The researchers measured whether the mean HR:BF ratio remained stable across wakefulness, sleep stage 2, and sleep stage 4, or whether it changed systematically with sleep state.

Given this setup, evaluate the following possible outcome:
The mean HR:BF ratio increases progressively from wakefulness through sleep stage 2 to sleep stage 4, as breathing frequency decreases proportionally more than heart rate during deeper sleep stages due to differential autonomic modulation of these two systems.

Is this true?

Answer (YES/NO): NO